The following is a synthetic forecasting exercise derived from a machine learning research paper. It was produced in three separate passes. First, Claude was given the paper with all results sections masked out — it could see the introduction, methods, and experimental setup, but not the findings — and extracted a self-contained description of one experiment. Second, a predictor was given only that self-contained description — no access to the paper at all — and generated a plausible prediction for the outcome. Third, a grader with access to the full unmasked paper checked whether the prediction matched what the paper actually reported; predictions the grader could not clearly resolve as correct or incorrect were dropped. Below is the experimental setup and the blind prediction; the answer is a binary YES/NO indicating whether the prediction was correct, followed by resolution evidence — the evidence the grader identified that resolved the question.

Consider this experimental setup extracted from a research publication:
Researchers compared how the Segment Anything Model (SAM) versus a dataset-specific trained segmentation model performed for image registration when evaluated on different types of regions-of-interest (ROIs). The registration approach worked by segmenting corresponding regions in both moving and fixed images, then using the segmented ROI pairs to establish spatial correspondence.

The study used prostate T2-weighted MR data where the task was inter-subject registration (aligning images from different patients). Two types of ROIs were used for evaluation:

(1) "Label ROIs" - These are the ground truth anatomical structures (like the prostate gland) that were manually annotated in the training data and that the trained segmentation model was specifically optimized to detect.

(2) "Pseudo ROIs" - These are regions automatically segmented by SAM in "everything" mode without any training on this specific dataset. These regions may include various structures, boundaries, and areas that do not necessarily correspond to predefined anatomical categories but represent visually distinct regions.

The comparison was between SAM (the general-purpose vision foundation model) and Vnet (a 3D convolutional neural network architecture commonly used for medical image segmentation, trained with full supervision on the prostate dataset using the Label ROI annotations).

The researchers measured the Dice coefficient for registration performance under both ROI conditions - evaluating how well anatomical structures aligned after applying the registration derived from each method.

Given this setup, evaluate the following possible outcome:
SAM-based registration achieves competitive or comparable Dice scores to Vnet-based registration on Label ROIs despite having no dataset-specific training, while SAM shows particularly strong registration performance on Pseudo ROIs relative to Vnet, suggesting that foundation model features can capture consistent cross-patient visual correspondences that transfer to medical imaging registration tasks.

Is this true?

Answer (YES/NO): YES